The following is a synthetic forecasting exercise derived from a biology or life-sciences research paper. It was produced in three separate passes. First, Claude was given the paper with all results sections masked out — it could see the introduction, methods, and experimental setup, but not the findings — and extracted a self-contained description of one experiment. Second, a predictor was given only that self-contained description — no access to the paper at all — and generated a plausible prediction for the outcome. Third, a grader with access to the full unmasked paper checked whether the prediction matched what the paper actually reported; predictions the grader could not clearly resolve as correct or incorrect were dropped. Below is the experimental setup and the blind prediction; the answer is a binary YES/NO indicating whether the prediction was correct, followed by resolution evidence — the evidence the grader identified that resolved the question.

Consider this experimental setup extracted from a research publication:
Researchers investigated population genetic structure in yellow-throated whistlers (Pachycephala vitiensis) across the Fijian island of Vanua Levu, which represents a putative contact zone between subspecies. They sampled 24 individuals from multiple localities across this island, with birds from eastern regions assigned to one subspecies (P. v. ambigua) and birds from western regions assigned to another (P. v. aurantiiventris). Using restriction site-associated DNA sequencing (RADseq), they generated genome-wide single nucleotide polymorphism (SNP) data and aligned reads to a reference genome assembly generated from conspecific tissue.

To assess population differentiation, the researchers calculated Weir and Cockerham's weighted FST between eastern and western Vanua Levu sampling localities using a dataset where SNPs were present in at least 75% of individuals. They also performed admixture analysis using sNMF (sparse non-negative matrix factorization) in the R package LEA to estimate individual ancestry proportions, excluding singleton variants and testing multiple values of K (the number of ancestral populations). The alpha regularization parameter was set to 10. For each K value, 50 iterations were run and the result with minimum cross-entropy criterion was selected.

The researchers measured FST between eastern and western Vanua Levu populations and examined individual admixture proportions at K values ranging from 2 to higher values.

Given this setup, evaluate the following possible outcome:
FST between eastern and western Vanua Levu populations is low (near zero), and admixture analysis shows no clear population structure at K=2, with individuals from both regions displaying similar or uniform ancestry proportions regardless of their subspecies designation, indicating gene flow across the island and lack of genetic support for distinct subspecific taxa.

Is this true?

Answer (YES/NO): NO